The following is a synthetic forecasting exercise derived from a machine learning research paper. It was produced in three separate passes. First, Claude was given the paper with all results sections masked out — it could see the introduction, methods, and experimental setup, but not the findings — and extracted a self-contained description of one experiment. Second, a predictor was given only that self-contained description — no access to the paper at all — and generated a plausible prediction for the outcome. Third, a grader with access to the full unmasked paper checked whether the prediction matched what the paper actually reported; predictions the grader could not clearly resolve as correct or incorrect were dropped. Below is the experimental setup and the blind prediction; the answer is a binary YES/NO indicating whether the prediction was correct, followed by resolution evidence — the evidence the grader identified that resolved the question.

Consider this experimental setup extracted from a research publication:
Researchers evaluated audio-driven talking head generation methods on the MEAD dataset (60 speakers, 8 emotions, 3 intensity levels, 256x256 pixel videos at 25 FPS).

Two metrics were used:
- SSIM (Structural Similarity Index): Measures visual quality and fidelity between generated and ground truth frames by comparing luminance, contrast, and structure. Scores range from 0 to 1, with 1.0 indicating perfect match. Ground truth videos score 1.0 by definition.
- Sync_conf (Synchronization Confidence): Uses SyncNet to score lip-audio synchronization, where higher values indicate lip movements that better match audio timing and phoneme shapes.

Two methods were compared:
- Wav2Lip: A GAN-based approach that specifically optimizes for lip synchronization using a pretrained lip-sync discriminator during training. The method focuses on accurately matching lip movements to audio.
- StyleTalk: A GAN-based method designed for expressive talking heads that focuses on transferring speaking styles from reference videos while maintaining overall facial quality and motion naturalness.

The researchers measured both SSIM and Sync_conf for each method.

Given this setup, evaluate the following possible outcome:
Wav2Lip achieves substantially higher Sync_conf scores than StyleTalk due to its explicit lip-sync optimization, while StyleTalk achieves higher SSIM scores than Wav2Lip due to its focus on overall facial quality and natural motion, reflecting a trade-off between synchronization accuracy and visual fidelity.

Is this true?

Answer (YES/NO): YES